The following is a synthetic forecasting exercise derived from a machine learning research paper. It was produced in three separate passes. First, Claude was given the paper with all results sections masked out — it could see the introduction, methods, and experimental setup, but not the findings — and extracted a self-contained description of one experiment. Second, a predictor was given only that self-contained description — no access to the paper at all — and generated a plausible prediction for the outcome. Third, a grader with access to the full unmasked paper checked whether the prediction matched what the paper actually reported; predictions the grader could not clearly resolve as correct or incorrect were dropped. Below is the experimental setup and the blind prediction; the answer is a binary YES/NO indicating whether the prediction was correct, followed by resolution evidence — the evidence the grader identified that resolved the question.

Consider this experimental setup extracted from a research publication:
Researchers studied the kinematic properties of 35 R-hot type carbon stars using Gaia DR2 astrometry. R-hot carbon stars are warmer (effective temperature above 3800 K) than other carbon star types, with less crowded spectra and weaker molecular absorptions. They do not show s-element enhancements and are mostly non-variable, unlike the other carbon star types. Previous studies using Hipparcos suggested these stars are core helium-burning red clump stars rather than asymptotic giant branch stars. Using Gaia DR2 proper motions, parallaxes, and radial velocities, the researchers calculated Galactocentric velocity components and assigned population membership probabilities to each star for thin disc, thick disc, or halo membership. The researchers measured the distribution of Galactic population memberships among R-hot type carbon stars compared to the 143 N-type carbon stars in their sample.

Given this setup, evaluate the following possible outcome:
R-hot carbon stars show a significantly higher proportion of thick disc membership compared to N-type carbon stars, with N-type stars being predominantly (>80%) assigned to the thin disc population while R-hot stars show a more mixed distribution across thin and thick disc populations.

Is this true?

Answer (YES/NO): YES